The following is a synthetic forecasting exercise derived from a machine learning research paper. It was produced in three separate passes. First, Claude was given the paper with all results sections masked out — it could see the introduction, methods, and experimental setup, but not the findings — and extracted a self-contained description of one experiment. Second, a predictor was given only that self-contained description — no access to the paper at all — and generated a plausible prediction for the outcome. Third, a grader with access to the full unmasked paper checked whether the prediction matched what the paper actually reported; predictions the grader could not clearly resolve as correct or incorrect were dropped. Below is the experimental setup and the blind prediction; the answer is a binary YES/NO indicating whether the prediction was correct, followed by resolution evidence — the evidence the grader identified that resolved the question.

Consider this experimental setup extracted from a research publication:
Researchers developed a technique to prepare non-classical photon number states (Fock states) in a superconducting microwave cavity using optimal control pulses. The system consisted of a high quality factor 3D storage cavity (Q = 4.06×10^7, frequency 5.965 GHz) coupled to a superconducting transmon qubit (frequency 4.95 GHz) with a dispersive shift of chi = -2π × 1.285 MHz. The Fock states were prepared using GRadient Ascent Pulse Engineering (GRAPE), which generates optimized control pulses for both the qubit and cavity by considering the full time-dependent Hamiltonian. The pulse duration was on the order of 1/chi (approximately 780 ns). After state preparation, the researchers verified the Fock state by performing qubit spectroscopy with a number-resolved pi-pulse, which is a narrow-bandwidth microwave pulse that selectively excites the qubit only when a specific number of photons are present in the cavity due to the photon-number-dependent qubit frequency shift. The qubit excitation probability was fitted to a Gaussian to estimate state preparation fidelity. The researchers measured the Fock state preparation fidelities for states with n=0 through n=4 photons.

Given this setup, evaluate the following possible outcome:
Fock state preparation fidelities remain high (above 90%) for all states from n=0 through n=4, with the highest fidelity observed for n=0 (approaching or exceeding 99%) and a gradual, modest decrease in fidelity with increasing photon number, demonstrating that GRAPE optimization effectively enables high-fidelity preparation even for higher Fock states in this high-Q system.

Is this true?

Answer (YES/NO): NO